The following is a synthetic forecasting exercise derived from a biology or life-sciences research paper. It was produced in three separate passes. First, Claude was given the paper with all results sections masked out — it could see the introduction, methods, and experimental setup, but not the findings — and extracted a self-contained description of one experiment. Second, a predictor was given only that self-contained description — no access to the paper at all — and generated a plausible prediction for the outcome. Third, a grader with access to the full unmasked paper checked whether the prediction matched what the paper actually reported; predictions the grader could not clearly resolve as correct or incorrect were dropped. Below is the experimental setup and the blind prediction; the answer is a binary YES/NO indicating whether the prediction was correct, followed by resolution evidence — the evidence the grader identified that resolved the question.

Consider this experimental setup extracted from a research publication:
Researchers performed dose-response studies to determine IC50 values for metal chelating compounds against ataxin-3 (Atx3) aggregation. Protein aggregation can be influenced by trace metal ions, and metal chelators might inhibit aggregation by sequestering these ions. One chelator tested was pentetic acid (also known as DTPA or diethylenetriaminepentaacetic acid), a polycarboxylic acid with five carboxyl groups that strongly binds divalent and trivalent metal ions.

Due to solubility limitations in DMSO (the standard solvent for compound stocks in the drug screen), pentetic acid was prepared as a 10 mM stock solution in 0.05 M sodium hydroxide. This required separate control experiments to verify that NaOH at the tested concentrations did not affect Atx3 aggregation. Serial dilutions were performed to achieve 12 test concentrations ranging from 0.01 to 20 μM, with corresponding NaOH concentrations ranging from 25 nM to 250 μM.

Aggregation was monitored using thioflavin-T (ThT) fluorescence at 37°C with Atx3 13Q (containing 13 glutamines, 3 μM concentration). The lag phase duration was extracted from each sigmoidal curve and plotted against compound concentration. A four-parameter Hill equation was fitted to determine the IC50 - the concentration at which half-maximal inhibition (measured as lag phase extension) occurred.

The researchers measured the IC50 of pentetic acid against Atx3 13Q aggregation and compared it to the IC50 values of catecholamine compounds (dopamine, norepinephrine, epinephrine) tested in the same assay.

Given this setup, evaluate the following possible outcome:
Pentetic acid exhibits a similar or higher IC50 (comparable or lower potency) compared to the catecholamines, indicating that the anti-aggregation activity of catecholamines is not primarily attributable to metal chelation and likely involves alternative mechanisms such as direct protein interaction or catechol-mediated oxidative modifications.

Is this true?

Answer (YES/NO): NO